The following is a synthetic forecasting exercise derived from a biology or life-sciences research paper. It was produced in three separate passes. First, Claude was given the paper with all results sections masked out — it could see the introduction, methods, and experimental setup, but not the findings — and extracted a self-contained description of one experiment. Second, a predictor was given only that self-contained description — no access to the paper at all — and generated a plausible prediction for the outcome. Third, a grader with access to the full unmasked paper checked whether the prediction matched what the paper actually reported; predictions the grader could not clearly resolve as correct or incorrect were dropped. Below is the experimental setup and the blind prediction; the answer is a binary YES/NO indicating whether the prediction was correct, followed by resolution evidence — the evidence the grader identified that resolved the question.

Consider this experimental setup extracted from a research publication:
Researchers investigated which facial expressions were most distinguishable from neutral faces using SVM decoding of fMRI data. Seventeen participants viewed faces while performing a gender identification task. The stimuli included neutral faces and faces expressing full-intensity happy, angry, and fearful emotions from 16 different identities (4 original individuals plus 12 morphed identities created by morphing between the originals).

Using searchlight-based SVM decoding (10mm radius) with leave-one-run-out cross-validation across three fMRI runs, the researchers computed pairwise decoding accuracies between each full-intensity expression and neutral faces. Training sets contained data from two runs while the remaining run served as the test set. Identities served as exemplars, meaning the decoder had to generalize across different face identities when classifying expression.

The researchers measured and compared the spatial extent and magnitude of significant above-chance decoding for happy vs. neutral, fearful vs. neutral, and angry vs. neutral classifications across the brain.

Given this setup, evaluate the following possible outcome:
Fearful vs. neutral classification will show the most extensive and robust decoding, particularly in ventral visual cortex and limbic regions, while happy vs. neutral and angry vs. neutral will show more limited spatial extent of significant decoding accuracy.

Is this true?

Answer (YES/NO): NO